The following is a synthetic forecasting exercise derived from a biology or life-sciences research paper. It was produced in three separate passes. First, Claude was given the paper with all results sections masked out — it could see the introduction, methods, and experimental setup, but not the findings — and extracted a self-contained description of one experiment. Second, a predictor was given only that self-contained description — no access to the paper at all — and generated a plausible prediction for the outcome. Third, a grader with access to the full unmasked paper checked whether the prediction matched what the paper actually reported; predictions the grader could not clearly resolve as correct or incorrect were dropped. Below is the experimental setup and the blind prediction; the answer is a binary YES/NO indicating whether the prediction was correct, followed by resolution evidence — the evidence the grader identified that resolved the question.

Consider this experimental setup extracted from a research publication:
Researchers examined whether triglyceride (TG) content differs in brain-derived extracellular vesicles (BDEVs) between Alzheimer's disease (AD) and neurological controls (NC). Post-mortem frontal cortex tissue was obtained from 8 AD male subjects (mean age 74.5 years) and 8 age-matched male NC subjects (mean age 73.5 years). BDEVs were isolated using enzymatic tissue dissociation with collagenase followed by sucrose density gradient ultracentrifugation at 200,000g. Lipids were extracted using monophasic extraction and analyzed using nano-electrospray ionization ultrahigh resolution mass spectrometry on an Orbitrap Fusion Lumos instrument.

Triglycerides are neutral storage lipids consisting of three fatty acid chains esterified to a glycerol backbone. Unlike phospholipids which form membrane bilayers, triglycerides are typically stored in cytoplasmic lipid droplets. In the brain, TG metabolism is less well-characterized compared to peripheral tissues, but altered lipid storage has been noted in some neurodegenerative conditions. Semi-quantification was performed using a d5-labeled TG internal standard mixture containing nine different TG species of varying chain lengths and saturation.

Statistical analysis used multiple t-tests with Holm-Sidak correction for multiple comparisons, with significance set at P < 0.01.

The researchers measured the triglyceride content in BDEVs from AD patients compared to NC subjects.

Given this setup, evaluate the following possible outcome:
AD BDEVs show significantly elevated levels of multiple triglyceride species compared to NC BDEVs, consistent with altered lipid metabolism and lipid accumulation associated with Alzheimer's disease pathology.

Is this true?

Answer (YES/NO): NO